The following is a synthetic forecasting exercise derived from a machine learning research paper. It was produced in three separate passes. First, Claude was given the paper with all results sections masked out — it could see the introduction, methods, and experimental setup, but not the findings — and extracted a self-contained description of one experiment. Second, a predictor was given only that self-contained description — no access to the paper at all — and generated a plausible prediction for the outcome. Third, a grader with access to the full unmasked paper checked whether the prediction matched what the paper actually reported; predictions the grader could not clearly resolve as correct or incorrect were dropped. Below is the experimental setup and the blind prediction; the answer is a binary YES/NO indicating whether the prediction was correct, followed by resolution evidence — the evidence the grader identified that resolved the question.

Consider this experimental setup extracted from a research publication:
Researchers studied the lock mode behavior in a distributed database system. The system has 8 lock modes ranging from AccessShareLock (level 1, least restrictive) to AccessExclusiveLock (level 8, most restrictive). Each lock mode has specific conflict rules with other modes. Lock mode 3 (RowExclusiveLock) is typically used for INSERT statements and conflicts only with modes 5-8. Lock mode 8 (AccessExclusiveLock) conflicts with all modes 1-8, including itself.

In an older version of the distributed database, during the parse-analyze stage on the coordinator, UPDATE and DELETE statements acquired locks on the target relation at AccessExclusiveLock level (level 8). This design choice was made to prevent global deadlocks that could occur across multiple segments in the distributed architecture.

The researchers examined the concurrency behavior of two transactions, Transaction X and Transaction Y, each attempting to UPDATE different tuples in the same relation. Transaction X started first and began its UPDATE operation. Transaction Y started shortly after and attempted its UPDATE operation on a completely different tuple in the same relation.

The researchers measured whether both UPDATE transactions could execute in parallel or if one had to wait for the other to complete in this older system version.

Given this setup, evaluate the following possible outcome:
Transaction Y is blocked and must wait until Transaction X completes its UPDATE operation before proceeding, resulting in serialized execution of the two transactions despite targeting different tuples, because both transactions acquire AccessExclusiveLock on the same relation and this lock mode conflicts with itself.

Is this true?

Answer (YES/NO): YES